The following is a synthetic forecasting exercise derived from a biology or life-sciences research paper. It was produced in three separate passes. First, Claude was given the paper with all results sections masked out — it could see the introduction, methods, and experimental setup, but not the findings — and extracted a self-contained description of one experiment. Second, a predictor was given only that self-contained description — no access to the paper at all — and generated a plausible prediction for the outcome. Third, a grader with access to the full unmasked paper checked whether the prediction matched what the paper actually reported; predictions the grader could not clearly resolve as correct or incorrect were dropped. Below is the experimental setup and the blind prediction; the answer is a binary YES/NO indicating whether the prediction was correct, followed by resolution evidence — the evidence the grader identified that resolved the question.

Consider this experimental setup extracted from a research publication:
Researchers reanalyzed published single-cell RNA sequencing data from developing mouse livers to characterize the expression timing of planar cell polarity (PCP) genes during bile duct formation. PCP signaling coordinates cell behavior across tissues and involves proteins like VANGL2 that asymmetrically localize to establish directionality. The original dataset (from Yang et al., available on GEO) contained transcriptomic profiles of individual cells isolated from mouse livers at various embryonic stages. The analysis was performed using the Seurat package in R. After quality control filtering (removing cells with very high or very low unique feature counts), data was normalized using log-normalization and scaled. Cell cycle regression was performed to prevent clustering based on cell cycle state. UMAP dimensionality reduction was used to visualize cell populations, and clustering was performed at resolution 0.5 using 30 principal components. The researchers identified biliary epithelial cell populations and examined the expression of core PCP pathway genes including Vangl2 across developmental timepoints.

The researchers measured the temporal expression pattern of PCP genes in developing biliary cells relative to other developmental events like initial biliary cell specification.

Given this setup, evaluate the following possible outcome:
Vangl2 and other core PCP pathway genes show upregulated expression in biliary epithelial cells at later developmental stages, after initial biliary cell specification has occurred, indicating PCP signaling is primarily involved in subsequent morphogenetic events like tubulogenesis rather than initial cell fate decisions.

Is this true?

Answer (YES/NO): YES